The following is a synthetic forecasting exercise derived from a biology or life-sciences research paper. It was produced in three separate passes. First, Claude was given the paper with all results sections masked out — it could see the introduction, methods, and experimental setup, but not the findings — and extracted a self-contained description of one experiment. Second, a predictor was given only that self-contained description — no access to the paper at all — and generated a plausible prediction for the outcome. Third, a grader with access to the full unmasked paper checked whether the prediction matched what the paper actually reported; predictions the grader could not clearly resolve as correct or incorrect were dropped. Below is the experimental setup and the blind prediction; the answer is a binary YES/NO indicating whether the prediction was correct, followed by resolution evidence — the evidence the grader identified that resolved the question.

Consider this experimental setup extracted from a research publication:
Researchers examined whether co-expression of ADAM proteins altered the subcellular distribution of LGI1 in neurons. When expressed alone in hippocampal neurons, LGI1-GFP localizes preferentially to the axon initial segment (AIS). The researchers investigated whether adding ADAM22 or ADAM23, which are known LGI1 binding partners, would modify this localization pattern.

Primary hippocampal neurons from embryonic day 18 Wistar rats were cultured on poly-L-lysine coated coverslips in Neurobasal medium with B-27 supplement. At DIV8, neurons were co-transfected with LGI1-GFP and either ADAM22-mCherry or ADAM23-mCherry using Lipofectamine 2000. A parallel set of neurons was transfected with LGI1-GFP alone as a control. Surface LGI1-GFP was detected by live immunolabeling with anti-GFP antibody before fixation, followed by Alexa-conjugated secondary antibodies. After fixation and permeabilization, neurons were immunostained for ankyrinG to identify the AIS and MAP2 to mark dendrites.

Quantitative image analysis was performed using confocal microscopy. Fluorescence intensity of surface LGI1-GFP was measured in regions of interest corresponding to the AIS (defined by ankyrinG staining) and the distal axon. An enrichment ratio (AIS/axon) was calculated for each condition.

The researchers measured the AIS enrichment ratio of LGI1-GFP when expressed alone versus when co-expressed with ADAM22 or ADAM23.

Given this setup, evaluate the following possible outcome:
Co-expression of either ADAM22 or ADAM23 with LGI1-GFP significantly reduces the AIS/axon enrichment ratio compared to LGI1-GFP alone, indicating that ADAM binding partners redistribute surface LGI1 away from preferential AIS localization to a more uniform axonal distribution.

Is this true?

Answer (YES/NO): YES